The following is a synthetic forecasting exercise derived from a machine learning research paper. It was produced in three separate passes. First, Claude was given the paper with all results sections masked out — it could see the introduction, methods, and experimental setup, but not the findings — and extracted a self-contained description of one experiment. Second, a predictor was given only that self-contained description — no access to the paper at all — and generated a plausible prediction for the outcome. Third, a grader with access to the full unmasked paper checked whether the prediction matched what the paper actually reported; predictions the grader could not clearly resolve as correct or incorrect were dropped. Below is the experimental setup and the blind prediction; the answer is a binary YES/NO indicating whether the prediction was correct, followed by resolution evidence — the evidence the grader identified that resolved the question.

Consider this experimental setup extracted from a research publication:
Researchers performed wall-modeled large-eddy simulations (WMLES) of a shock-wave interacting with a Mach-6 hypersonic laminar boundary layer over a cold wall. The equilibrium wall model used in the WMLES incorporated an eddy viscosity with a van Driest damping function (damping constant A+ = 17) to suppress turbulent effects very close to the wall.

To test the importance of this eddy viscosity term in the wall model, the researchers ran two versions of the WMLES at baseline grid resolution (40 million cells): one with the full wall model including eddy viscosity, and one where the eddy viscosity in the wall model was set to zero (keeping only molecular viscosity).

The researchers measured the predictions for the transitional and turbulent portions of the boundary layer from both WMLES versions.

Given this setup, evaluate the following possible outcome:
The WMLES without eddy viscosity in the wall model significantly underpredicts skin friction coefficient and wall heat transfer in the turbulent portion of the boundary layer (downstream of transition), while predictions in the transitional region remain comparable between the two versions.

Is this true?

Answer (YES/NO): NO